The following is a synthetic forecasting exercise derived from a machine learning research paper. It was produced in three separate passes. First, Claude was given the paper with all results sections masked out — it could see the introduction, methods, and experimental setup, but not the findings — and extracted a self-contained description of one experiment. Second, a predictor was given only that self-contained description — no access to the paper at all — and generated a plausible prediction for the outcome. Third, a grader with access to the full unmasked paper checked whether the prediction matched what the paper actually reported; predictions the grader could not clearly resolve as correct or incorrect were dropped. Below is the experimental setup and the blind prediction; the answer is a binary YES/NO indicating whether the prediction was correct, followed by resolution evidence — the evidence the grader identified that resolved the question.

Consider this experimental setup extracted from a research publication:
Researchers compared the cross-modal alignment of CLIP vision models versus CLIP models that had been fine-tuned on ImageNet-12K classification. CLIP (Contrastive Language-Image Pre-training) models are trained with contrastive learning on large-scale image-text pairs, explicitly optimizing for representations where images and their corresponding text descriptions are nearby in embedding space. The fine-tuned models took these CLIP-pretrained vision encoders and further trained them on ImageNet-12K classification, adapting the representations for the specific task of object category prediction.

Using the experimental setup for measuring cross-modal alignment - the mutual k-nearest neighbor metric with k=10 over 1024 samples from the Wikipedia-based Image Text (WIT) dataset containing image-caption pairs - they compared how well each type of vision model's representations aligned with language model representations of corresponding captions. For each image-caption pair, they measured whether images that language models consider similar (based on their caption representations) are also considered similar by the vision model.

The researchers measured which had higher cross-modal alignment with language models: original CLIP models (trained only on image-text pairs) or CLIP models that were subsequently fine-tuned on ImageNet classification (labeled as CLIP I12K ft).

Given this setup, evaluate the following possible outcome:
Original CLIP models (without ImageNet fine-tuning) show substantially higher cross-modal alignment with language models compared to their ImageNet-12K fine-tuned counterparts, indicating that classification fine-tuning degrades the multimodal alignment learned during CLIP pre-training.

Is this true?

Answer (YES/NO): YES